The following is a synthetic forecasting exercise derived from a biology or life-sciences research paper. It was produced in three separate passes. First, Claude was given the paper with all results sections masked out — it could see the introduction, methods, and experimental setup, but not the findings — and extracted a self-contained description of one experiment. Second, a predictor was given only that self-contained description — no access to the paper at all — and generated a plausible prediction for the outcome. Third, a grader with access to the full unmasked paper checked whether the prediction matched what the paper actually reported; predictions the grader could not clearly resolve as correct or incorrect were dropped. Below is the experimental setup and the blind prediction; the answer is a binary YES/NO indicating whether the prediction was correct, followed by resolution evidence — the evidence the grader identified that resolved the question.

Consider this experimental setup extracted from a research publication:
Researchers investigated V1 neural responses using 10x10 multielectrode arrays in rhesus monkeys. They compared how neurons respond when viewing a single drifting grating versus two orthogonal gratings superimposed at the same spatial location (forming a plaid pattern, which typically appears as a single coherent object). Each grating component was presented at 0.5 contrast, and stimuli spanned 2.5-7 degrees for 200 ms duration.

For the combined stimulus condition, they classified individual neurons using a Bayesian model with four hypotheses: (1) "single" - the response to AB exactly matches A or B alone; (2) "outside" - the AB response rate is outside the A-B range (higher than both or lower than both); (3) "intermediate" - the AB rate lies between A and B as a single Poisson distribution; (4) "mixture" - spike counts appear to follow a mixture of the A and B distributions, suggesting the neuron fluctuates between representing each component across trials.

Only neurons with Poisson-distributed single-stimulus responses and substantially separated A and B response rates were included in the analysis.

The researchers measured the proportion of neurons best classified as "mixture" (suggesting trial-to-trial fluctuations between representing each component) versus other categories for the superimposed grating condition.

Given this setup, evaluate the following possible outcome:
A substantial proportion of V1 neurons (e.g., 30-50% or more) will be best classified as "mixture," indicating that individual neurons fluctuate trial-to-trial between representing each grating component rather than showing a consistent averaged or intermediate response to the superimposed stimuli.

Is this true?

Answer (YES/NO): NO